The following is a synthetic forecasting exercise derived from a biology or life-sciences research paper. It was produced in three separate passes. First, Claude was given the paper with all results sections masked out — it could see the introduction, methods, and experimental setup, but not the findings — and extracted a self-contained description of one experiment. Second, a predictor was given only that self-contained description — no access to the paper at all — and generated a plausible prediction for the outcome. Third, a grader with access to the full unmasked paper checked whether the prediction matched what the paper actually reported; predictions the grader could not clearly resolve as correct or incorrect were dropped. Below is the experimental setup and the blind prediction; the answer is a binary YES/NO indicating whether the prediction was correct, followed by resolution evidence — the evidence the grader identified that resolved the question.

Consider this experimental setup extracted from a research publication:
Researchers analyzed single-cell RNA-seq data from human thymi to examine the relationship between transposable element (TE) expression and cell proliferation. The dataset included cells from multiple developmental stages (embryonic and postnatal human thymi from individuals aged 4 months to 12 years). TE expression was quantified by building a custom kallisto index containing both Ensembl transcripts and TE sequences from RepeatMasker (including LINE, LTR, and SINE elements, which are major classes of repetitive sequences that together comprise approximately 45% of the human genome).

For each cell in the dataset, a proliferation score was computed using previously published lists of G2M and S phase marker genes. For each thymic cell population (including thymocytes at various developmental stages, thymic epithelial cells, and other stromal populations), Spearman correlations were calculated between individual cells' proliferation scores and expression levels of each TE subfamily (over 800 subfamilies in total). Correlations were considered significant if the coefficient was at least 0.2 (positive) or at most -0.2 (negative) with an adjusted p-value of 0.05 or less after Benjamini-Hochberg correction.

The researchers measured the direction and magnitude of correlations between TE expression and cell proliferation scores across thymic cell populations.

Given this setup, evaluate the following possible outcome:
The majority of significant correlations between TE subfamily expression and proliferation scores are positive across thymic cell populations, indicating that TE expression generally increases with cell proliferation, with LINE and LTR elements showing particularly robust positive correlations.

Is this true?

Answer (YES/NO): NO